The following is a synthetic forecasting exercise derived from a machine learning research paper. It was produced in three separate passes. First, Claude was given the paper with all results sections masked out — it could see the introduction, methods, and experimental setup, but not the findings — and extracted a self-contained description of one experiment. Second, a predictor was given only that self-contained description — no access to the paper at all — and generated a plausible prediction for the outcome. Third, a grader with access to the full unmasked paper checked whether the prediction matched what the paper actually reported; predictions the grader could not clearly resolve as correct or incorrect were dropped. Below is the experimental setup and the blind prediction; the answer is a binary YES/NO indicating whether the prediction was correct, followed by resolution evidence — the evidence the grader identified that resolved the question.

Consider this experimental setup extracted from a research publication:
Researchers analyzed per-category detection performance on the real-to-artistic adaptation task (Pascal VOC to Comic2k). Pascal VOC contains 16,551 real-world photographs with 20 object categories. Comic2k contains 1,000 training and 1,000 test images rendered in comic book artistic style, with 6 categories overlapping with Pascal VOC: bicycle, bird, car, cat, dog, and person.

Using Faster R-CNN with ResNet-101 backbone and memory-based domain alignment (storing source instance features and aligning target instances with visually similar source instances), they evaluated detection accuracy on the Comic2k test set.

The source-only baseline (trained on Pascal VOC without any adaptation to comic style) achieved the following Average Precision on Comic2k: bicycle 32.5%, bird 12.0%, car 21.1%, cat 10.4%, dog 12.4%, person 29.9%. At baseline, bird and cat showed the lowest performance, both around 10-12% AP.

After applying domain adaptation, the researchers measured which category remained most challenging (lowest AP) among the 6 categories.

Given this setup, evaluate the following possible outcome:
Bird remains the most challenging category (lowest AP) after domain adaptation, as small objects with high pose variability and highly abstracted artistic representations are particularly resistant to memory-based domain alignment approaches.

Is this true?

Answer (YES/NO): YES